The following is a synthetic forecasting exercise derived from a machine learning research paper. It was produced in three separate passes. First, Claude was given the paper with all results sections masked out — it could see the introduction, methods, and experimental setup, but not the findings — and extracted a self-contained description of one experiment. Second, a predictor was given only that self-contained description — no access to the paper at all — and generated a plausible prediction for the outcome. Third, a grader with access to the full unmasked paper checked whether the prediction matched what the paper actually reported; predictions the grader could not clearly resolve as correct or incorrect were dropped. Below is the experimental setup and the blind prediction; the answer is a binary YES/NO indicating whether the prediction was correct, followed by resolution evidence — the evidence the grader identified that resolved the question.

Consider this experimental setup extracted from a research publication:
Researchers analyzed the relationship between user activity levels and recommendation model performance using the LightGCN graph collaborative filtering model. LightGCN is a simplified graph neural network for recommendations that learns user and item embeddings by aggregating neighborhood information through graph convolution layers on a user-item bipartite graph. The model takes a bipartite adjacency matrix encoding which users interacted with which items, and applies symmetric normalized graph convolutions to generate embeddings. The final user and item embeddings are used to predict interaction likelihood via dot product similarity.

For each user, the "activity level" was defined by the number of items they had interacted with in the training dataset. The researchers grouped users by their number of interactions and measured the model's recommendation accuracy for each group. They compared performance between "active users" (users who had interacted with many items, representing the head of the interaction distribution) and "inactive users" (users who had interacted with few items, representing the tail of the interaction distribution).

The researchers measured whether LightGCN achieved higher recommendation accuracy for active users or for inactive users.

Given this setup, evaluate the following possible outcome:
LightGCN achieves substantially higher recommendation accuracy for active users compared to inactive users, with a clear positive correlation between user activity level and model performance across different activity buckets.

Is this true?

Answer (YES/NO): NO